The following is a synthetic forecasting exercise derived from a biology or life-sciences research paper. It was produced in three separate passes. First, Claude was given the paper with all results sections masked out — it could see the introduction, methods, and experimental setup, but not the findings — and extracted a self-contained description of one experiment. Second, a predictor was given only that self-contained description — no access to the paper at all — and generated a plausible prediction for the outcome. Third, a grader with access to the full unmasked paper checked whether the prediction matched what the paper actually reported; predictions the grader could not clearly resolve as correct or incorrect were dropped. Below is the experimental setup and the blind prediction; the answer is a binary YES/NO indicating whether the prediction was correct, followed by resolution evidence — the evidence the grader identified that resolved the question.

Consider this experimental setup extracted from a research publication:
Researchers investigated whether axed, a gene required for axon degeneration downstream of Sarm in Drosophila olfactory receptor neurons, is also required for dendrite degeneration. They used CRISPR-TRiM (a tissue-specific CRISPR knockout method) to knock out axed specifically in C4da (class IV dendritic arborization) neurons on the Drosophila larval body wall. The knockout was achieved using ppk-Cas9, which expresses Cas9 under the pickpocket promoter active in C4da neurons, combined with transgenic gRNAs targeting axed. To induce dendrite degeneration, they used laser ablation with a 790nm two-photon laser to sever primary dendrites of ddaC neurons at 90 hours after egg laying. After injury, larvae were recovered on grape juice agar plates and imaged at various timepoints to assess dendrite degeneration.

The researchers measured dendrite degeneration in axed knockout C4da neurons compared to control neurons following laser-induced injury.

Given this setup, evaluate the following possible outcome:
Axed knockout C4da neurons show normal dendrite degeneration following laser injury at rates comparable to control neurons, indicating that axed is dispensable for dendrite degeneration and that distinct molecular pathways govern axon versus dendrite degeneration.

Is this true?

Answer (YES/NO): YES